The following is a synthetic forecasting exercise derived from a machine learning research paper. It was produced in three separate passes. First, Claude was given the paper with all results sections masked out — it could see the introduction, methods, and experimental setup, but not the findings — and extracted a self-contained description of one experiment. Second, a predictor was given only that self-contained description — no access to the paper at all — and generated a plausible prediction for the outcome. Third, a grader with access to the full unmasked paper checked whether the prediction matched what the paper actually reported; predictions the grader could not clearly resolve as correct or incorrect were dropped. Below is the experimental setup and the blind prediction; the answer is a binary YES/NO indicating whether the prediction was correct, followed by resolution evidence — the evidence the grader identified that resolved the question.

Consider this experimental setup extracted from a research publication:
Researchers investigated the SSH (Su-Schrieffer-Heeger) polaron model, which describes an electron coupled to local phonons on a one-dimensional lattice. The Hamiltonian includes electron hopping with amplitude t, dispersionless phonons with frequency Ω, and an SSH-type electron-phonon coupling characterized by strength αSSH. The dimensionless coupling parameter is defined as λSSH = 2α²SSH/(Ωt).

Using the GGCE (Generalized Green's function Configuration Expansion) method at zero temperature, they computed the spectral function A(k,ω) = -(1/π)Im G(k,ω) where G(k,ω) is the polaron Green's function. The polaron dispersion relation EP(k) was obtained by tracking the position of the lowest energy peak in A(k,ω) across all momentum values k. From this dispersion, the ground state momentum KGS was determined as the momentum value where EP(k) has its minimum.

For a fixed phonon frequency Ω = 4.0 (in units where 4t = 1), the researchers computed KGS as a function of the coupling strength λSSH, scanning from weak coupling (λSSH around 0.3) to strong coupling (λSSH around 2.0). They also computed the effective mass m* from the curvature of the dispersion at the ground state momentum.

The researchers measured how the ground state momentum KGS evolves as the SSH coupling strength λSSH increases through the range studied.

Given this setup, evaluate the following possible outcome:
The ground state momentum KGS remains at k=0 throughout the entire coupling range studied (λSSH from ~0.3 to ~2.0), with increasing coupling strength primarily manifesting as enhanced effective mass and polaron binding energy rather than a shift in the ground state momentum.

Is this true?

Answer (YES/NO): NO